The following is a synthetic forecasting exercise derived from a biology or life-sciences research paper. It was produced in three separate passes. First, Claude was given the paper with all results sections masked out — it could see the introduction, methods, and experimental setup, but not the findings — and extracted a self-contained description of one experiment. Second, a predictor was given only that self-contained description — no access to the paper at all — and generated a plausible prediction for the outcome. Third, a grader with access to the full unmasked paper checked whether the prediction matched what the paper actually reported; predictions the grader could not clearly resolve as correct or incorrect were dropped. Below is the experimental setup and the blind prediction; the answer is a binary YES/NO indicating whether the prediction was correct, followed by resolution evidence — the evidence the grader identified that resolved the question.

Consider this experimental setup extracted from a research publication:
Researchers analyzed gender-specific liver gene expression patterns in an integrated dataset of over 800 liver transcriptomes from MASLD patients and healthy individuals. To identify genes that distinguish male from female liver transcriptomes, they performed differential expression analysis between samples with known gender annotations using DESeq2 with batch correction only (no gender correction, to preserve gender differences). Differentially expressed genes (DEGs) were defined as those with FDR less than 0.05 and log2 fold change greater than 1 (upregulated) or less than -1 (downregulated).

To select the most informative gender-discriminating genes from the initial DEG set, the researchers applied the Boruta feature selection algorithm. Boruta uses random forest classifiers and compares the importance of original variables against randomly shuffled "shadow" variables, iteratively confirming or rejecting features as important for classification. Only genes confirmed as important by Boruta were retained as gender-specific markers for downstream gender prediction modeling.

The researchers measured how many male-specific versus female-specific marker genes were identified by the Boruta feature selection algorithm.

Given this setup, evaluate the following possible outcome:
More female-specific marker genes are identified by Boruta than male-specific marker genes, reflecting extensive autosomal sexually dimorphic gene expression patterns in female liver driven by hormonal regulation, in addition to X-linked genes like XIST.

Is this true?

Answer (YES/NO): NO